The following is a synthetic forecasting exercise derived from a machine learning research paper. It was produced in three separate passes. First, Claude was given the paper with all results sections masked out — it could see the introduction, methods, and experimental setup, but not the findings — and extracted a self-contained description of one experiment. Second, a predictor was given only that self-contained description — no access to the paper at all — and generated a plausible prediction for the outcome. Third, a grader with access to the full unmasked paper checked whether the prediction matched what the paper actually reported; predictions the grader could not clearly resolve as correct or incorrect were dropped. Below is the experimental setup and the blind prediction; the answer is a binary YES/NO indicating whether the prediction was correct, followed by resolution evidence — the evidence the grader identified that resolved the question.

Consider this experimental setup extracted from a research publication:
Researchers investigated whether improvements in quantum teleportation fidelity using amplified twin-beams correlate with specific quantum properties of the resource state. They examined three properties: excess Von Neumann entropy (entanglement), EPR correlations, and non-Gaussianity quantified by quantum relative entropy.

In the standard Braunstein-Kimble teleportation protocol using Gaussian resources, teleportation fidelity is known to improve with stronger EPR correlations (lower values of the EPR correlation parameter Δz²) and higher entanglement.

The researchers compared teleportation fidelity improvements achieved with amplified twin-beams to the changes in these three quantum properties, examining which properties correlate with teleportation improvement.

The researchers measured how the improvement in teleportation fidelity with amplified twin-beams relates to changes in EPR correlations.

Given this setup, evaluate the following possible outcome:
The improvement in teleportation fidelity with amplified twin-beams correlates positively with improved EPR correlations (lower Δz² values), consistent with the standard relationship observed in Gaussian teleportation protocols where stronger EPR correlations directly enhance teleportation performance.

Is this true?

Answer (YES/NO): YES